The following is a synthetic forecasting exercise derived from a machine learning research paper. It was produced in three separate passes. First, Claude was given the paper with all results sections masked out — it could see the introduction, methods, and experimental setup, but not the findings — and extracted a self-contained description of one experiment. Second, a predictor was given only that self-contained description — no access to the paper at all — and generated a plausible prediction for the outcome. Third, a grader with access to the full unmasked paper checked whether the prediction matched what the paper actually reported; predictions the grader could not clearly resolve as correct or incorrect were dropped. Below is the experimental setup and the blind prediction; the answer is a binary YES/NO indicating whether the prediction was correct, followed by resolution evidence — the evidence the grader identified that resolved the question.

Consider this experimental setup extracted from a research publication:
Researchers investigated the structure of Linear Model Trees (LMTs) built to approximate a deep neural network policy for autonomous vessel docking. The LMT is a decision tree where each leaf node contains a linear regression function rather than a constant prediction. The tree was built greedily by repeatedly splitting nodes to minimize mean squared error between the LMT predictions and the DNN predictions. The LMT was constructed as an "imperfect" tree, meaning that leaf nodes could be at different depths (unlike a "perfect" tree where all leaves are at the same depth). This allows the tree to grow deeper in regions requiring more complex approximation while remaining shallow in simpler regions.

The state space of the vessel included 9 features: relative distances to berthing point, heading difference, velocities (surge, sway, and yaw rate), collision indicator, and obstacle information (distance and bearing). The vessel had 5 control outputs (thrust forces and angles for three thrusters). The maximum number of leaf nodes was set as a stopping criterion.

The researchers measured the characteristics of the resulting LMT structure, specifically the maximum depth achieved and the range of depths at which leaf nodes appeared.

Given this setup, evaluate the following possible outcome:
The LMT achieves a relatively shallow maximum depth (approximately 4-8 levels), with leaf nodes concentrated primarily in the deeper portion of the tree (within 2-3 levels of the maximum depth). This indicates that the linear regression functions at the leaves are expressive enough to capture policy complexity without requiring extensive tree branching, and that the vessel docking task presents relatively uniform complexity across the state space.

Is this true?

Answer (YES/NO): NO